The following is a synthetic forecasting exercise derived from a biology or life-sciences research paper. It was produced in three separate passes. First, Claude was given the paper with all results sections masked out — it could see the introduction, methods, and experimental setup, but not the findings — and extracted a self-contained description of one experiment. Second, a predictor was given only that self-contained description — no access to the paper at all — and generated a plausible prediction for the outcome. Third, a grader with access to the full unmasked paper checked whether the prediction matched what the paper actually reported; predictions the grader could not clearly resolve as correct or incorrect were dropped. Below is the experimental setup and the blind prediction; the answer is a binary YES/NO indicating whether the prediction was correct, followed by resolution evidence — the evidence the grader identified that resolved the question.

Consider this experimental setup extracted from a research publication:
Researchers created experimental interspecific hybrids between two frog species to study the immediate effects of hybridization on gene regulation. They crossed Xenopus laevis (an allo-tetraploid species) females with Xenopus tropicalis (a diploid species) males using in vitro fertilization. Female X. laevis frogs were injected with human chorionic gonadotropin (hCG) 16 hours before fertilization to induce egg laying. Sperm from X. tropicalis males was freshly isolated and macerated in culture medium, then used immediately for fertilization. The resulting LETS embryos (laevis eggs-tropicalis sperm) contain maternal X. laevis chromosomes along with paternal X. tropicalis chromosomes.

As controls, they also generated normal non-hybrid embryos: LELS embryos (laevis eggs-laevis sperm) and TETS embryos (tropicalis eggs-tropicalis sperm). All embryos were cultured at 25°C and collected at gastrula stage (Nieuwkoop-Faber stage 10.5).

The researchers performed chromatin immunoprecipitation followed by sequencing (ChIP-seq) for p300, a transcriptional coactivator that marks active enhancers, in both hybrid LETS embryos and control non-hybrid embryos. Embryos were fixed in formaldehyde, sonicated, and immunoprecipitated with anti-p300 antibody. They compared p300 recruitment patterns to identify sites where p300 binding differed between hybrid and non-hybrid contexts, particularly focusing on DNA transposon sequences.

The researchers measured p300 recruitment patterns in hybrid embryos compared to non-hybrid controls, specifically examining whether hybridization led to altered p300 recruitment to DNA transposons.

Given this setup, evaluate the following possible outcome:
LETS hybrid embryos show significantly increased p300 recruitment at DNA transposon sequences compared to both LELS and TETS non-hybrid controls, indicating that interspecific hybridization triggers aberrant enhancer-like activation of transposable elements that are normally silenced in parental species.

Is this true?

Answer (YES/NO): YES